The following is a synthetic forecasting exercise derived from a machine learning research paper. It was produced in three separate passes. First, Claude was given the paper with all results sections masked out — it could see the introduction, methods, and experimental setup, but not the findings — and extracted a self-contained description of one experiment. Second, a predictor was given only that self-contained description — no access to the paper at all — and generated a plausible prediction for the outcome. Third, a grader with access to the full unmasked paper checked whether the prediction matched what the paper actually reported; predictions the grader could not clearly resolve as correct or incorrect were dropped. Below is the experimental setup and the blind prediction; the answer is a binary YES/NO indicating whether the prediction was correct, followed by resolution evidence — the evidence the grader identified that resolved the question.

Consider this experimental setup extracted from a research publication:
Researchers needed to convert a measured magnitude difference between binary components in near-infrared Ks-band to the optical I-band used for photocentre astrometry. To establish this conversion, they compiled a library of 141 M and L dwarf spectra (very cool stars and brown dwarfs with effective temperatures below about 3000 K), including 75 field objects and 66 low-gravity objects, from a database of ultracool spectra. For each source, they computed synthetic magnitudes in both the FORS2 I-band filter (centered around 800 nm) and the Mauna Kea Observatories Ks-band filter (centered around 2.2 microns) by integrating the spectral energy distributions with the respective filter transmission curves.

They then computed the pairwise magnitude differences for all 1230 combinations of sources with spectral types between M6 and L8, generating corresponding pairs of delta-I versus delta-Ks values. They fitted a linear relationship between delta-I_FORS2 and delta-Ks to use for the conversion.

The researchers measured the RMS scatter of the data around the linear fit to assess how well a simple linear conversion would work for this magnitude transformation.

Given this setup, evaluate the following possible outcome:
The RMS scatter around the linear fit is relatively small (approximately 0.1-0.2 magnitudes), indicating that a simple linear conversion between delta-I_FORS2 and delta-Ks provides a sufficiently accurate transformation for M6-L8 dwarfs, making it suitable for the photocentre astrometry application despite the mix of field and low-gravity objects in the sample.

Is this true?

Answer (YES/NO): NO